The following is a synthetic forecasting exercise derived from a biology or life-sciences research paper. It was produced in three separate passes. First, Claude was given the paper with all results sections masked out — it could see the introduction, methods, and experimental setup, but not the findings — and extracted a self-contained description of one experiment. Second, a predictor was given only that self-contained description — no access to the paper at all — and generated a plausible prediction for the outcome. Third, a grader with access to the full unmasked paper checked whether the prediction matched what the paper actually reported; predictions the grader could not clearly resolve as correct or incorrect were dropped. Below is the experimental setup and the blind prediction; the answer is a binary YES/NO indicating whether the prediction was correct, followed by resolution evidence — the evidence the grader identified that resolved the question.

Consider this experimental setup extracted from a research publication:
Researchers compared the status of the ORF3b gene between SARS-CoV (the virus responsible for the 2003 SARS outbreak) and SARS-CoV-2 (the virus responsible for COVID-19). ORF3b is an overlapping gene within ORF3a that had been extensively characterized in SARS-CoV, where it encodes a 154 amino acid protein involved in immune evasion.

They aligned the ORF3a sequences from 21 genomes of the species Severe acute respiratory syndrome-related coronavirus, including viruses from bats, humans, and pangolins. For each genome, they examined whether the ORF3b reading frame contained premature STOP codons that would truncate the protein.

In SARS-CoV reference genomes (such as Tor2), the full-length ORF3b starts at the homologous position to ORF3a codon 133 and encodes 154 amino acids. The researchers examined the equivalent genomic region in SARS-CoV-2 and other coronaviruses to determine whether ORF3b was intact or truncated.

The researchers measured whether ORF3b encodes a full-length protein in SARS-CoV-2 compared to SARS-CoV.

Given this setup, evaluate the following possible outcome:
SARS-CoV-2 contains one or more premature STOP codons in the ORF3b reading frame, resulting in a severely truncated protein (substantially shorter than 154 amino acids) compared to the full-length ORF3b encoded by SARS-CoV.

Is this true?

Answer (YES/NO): YES